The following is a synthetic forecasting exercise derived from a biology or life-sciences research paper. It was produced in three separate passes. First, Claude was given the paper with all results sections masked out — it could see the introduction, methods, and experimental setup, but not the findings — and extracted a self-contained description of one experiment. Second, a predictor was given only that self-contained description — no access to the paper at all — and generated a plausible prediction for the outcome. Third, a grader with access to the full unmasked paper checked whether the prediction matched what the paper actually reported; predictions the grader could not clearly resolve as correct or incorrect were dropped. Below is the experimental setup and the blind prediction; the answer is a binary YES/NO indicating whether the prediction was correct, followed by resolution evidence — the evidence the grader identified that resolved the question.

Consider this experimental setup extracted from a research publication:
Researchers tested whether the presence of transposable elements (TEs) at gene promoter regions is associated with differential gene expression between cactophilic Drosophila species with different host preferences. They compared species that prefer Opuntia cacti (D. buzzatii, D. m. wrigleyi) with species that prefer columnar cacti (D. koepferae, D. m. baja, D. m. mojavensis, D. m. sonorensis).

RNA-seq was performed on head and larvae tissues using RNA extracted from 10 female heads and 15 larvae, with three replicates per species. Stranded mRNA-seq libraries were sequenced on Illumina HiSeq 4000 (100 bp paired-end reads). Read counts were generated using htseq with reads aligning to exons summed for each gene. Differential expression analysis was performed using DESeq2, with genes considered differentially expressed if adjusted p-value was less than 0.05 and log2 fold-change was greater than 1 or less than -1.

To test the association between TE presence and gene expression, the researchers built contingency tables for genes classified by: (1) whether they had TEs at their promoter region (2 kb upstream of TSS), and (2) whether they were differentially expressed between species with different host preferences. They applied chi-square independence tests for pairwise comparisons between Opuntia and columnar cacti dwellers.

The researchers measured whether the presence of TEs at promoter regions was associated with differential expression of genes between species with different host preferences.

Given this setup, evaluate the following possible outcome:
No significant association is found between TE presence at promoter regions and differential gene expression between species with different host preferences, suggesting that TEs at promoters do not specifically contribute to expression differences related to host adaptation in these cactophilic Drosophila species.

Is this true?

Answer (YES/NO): YES